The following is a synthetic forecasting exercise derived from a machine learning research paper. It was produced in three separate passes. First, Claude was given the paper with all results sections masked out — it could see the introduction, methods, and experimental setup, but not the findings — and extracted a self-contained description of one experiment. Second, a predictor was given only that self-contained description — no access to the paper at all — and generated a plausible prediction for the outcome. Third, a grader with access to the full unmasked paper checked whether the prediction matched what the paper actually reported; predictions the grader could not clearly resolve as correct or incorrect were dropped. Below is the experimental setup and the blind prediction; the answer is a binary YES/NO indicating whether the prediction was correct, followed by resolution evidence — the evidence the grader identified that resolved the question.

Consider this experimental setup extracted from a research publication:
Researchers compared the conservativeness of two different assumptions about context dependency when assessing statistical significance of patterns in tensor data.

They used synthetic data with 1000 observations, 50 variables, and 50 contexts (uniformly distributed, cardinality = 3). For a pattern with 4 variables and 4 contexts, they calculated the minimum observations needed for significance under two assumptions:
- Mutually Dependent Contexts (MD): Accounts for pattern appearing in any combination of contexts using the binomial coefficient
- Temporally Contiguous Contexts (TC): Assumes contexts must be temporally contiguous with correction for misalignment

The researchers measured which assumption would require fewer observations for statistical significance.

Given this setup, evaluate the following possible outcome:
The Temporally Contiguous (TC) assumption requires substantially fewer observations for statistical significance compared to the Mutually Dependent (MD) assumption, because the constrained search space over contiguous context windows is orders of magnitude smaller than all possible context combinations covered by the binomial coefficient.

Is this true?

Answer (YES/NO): YES